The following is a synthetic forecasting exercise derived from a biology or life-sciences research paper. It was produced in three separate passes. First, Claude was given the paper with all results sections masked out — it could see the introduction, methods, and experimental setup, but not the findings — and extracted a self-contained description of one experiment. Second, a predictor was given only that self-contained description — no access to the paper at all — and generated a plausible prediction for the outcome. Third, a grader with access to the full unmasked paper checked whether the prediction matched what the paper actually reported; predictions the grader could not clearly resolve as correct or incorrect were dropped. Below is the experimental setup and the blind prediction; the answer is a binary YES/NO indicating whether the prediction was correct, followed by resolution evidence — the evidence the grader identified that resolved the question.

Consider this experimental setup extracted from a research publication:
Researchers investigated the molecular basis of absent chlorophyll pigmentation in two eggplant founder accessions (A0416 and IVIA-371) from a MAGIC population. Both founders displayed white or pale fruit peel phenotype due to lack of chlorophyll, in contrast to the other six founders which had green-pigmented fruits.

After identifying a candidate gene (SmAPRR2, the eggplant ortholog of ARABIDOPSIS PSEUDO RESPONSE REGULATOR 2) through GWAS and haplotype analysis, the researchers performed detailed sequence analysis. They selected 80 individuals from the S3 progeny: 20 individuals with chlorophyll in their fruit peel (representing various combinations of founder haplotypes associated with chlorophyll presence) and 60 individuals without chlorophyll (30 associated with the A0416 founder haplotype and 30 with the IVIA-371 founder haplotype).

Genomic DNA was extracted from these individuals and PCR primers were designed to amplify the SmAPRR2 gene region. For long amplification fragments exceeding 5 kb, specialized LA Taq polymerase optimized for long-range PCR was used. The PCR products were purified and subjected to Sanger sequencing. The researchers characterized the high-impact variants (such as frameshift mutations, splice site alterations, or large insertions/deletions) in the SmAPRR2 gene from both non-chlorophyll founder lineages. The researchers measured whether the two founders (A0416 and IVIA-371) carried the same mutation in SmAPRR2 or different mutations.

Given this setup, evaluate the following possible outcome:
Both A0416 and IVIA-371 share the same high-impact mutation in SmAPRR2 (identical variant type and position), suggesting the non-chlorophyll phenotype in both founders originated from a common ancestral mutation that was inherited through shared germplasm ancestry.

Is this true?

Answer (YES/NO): NO